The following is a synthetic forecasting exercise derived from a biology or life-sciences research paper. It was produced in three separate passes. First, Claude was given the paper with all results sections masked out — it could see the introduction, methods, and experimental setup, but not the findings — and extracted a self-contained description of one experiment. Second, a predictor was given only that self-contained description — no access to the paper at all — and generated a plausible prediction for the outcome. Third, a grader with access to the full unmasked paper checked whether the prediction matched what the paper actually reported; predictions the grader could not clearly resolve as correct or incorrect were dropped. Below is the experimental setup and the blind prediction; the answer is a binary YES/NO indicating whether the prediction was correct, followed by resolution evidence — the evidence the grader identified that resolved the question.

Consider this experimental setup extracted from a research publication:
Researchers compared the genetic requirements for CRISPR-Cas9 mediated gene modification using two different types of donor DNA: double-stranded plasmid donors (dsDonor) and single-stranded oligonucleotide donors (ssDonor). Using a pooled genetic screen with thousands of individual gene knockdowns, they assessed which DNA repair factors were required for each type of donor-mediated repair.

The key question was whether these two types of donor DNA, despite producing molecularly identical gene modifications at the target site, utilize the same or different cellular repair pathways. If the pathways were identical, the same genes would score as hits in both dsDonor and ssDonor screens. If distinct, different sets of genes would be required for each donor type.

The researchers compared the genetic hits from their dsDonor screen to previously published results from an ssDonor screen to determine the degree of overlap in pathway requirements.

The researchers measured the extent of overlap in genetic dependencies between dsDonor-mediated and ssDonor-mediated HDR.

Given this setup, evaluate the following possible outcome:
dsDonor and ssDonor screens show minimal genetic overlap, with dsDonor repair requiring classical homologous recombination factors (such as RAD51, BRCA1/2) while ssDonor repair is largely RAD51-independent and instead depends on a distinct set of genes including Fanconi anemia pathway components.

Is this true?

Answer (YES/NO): NO